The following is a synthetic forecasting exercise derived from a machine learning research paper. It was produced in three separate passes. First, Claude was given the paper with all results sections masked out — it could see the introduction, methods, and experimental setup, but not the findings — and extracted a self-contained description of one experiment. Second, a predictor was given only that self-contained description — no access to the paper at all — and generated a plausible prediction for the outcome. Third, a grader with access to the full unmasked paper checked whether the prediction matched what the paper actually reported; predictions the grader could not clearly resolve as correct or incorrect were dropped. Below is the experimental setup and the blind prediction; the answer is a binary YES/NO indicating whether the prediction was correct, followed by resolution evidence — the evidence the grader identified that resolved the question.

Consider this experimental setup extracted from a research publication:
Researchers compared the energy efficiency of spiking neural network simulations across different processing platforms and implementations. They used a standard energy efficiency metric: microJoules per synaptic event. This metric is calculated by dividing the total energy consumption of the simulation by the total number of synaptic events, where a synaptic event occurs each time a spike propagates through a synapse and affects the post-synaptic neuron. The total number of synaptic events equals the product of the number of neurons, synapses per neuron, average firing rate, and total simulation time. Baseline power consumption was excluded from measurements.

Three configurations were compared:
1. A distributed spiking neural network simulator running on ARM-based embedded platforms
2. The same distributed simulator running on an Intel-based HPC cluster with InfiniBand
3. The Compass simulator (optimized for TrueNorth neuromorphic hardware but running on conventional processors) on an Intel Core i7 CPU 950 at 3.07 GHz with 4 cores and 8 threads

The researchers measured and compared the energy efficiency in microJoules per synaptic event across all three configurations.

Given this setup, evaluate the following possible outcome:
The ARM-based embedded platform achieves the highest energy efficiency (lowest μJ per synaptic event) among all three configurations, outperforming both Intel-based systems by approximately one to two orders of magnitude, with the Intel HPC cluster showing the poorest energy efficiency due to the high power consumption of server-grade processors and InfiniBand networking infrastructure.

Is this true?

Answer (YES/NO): NO